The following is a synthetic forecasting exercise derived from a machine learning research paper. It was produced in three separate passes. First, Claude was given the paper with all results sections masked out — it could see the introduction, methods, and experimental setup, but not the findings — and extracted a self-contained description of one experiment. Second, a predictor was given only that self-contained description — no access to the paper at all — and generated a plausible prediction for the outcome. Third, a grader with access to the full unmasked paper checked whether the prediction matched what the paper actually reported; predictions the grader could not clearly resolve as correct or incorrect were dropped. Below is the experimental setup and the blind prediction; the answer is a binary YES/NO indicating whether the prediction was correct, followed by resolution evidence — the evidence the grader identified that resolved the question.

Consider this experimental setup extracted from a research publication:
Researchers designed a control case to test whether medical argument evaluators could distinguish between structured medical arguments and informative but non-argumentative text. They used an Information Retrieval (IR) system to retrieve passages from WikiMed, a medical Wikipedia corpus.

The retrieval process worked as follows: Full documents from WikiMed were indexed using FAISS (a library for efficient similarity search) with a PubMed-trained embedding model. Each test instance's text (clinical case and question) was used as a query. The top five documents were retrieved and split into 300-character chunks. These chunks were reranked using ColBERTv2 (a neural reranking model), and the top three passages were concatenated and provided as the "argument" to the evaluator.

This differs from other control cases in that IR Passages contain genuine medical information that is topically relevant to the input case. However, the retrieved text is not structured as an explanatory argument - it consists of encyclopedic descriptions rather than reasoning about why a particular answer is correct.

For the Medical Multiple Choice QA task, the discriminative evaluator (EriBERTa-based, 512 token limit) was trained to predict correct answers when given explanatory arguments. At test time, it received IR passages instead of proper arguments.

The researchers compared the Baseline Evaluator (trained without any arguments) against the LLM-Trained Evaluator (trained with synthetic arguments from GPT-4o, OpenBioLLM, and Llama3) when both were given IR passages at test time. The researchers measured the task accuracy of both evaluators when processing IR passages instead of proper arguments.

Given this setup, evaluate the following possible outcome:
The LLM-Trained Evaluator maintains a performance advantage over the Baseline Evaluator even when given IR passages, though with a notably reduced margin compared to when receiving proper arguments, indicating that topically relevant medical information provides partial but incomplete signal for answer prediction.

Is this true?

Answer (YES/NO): YES